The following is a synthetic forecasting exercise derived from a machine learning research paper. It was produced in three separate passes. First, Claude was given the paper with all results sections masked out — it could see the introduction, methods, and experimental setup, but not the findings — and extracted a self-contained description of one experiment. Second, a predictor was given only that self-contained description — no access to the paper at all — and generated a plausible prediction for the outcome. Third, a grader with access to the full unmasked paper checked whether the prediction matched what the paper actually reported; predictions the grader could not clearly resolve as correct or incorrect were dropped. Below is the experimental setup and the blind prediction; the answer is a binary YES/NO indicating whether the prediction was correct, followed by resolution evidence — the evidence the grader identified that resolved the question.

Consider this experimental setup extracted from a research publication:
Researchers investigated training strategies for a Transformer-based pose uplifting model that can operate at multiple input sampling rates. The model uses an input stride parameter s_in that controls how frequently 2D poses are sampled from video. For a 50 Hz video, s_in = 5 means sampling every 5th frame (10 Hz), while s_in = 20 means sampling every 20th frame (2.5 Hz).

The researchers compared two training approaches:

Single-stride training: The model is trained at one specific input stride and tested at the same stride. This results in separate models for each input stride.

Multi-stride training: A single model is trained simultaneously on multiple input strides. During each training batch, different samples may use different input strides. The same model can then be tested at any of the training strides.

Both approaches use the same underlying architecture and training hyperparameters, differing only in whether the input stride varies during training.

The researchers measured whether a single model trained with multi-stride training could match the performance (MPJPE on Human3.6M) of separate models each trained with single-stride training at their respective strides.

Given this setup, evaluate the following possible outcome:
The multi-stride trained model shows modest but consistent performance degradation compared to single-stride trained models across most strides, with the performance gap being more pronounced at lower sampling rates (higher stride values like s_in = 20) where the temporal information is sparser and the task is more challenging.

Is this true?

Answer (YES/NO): NO